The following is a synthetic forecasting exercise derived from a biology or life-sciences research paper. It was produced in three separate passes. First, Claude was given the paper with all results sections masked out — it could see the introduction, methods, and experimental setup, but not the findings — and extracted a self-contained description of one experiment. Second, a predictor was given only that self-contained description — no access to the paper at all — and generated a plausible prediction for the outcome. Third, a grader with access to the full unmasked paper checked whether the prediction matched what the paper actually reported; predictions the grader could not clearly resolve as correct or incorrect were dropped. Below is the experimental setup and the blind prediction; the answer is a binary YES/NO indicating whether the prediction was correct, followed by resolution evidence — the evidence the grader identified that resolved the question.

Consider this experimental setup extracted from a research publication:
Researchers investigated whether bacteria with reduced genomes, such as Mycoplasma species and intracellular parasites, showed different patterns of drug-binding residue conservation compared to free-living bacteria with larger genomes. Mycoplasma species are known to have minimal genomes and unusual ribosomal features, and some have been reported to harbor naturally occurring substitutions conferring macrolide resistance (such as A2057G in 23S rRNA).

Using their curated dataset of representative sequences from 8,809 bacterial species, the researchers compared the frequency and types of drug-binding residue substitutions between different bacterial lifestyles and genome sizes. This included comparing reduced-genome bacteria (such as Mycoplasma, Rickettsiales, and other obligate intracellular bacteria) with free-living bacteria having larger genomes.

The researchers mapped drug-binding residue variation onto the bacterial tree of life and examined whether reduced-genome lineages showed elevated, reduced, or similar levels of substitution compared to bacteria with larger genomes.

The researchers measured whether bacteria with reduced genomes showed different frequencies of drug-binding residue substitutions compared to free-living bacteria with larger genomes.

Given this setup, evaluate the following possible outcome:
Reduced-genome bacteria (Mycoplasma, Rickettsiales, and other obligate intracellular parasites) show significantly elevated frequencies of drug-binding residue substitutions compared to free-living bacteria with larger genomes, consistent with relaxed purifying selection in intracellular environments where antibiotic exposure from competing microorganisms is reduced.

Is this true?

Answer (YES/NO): YES